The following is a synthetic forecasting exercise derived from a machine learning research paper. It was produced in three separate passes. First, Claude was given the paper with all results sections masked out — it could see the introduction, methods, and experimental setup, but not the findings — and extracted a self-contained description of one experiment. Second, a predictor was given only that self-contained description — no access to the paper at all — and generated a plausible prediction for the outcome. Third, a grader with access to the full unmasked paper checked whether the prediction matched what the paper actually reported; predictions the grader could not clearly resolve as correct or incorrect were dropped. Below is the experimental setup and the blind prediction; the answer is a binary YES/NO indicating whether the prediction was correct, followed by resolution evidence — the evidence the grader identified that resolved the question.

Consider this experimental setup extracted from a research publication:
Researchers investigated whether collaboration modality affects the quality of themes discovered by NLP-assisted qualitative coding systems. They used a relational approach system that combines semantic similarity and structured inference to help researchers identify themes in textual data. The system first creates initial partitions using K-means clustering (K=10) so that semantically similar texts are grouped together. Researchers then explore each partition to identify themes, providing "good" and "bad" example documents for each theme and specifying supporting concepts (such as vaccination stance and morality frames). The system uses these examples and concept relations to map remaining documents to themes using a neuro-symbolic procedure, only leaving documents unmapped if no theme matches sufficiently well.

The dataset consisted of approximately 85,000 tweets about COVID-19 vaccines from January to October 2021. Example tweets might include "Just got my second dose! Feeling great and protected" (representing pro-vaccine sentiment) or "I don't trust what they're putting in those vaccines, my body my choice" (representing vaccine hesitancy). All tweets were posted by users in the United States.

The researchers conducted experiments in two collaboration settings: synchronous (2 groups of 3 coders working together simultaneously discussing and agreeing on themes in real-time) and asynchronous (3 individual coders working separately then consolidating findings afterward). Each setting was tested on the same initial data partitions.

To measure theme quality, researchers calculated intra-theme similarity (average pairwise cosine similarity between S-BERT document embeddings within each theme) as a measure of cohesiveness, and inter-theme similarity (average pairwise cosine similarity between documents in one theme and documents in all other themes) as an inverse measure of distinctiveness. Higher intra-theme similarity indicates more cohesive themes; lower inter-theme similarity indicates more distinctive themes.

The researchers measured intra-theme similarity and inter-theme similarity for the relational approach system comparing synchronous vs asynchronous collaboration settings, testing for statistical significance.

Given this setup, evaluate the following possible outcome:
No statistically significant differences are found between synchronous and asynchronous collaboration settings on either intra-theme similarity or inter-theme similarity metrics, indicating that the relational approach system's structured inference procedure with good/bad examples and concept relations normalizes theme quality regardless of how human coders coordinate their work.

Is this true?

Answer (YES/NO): NO